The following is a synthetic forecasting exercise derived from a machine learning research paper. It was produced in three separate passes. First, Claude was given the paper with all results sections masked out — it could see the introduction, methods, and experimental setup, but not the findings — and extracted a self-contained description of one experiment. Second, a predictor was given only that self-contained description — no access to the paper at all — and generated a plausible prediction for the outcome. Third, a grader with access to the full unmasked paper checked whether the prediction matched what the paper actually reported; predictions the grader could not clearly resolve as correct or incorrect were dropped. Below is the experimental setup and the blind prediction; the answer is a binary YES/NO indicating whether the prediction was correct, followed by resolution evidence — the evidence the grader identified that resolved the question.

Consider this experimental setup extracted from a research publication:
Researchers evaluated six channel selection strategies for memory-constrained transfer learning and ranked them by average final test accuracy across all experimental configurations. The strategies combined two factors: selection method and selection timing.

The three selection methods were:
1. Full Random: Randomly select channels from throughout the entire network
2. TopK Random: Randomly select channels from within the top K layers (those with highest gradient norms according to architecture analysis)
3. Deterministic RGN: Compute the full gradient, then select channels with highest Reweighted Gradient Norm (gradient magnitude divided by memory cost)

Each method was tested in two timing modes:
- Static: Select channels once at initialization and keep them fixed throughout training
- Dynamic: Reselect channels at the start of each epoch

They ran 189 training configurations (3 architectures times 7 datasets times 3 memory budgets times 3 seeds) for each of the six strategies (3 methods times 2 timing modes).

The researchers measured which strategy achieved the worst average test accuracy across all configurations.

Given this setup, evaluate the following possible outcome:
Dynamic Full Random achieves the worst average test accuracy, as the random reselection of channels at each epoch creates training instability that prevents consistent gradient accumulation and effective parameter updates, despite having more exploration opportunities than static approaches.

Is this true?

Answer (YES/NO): NO